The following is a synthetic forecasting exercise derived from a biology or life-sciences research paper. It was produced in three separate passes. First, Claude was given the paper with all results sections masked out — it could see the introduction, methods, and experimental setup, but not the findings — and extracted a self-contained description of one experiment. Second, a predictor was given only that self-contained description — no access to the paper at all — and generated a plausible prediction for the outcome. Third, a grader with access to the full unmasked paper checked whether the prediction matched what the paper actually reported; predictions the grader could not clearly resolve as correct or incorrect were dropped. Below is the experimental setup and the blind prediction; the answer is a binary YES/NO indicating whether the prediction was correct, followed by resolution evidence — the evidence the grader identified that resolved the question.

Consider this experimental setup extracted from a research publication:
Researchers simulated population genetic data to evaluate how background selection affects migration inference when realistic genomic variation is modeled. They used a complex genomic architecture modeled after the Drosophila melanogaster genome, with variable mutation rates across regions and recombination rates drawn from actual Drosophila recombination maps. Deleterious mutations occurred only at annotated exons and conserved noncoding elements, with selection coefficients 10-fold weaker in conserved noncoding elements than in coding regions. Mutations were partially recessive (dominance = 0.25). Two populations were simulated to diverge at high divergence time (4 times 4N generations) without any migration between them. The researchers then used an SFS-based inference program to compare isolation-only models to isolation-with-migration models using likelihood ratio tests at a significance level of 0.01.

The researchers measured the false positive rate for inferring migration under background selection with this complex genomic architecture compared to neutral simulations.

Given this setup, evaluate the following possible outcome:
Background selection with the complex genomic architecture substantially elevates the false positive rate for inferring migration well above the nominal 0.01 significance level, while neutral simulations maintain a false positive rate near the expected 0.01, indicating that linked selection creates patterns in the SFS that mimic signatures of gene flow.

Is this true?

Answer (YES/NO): YES